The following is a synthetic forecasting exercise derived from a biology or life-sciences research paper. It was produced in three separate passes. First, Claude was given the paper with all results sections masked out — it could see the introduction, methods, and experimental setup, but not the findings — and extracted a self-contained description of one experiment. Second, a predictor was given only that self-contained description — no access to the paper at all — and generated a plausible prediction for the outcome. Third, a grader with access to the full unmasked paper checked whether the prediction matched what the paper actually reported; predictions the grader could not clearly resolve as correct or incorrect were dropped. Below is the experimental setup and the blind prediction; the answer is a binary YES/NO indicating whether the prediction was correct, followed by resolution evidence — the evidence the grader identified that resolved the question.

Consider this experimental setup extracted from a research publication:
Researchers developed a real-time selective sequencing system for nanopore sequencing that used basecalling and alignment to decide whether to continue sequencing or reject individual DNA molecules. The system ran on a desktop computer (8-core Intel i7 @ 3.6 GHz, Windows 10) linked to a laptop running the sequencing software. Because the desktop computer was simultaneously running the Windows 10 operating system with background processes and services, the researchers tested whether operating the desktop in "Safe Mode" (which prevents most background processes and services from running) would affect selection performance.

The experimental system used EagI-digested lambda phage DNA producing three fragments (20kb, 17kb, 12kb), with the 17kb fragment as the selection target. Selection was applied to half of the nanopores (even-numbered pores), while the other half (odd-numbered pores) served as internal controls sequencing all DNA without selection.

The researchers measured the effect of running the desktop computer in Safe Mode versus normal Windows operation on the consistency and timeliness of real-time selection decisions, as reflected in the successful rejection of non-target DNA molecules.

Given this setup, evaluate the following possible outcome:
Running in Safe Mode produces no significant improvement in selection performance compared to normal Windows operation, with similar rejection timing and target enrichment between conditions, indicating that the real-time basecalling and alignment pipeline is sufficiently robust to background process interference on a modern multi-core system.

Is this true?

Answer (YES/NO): NO